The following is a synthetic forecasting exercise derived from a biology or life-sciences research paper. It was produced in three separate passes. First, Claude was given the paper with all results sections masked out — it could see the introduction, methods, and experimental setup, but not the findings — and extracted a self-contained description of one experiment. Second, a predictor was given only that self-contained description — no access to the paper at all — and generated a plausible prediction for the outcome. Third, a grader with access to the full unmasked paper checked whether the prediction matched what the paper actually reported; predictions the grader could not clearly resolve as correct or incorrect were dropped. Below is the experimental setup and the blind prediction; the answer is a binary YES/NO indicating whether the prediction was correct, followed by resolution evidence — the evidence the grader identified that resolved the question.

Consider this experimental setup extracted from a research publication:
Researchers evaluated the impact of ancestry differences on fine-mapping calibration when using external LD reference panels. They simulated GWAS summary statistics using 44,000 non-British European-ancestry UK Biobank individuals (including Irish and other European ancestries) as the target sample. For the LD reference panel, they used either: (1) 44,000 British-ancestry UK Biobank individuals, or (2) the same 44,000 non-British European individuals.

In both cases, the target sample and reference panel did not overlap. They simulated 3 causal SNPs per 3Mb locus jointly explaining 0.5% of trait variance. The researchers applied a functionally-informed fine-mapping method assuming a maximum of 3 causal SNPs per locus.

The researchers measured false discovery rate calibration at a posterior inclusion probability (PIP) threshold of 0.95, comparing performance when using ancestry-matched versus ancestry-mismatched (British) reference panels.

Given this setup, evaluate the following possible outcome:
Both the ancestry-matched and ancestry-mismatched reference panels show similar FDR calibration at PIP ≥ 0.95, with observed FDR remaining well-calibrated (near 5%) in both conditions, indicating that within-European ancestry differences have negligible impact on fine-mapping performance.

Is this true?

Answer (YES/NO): NO